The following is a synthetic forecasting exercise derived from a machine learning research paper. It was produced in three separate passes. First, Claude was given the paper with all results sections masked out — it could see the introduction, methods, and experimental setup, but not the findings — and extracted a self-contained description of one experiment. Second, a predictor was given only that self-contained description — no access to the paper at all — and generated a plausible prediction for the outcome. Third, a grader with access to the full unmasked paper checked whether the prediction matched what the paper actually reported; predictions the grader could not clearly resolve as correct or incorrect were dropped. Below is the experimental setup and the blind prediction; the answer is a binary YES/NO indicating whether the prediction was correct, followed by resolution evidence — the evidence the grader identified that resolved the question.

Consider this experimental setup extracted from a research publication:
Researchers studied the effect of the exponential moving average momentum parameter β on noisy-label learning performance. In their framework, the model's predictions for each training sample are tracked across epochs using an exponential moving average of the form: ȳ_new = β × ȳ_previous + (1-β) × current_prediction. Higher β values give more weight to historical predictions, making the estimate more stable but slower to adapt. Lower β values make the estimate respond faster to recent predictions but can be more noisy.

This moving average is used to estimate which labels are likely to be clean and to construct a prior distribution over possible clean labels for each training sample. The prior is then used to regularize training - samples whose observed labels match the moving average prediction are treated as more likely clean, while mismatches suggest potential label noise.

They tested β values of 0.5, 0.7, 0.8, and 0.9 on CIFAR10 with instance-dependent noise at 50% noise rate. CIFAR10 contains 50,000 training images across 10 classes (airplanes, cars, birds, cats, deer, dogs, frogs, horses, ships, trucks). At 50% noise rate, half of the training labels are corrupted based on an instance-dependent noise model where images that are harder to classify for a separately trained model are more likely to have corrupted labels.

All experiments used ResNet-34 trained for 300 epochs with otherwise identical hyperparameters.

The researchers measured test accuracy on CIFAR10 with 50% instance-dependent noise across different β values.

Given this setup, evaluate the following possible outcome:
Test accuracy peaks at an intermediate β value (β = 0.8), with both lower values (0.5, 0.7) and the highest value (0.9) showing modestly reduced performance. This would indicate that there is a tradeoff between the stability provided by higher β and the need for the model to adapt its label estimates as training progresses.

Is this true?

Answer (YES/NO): NO